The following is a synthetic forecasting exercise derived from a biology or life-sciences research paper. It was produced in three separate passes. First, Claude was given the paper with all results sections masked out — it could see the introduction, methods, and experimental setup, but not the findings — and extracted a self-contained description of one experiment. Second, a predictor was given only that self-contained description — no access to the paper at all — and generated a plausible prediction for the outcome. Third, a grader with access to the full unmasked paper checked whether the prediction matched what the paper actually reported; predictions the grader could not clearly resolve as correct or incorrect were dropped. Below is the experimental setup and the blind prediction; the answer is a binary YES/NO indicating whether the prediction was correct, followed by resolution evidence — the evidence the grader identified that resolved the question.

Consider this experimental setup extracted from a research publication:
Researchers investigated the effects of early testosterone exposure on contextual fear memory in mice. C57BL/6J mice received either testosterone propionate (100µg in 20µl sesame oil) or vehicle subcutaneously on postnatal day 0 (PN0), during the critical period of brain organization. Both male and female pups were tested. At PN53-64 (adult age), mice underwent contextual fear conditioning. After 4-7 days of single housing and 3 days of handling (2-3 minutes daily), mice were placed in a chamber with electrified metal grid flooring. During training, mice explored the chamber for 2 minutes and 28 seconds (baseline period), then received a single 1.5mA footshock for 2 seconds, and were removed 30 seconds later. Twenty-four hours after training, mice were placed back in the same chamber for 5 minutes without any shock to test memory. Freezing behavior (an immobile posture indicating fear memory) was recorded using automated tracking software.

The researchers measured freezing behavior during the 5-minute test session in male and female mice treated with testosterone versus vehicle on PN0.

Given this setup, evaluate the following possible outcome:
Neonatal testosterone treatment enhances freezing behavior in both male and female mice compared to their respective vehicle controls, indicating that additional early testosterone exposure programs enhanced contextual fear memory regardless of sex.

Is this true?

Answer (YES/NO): NO